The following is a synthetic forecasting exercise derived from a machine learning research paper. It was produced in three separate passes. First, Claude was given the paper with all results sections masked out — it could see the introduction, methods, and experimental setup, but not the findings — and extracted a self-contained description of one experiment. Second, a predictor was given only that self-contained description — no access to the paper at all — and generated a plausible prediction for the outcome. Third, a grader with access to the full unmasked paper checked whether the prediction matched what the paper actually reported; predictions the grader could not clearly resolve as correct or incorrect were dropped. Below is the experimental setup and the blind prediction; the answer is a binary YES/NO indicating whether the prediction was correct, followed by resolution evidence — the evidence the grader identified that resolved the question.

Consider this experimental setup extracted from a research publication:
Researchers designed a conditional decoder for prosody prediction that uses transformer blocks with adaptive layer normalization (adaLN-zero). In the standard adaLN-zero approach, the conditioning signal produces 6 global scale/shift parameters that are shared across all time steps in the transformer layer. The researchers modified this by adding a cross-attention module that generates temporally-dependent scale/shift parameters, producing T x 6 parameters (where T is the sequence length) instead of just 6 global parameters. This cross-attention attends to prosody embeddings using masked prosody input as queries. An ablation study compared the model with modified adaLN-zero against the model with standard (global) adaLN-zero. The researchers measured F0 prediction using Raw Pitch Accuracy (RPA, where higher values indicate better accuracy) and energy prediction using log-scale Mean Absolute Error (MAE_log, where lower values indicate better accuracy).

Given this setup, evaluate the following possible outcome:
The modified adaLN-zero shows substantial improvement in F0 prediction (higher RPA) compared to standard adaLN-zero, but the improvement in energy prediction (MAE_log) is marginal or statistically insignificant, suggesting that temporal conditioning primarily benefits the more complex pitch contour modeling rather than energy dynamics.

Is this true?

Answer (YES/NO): NO